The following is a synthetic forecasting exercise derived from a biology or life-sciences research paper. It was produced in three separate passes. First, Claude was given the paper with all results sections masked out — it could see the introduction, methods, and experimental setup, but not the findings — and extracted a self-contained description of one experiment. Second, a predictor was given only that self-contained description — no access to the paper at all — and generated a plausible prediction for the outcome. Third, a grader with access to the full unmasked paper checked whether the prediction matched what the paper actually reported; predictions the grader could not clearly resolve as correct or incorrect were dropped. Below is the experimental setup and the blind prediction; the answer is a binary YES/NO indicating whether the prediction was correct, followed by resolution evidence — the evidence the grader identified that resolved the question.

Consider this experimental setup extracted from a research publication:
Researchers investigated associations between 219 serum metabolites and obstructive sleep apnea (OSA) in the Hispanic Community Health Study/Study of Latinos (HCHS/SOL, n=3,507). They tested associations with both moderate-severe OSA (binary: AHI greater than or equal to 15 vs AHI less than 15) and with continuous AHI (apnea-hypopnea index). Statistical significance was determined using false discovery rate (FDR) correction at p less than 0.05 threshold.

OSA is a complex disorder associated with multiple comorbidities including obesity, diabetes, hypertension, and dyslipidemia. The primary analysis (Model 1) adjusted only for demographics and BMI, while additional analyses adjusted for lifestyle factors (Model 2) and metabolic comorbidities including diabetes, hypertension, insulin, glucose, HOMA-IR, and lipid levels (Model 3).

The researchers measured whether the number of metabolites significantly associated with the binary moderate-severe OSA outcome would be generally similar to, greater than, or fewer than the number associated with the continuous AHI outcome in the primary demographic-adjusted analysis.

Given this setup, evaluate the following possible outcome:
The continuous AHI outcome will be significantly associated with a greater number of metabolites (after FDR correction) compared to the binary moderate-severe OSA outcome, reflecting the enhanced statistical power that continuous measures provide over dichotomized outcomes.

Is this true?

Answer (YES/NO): NO